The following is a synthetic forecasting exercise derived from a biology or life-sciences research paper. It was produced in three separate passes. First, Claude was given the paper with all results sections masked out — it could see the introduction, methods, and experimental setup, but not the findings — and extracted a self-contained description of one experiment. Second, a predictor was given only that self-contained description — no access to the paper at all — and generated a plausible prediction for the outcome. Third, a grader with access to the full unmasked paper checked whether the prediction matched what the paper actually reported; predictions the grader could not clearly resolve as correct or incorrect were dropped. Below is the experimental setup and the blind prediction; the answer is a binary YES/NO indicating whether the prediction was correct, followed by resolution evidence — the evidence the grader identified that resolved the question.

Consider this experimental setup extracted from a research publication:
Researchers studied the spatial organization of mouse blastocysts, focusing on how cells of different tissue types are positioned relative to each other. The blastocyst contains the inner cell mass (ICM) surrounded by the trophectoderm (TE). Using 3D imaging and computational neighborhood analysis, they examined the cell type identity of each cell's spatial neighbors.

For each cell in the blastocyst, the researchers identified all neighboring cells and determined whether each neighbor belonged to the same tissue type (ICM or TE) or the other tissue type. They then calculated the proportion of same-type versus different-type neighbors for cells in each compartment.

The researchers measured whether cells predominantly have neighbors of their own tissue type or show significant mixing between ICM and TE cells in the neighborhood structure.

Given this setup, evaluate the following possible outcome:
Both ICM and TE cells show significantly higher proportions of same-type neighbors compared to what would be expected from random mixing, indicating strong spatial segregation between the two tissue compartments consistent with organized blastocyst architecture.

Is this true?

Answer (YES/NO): YES